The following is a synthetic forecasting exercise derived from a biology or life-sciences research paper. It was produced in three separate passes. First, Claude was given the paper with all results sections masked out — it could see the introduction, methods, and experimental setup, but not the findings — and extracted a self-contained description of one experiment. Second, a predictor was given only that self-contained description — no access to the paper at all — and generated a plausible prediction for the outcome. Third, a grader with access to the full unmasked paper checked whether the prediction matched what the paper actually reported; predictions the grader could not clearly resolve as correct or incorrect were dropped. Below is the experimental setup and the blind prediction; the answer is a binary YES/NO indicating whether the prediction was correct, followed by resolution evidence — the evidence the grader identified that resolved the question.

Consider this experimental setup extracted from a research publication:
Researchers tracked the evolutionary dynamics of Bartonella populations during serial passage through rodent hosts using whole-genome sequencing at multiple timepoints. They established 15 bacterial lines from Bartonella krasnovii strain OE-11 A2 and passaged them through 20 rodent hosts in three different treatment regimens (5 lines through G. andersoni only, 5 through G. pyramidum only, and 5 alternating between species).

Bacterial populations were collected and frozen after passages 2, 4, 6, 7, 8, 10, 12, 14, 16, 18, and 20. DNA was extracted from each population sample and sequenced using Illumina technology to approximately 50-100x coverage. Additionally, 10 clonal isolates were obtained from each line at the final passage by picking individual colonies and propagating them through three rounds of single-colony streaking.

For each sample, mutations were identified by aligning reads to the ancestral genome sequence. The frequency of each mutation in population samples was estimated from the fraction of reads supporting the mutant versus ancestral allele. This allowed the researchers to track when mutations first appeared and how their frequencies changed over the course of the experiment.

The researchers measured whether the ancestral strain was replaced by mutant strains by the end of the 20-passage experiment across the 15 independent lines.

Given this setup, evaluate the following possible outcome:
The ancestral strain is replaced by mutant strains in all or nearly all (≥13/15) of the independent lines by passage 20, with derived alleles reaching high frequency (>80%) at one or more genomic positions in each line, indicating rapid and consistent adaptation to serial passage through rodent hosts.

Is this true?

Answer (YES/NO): NO